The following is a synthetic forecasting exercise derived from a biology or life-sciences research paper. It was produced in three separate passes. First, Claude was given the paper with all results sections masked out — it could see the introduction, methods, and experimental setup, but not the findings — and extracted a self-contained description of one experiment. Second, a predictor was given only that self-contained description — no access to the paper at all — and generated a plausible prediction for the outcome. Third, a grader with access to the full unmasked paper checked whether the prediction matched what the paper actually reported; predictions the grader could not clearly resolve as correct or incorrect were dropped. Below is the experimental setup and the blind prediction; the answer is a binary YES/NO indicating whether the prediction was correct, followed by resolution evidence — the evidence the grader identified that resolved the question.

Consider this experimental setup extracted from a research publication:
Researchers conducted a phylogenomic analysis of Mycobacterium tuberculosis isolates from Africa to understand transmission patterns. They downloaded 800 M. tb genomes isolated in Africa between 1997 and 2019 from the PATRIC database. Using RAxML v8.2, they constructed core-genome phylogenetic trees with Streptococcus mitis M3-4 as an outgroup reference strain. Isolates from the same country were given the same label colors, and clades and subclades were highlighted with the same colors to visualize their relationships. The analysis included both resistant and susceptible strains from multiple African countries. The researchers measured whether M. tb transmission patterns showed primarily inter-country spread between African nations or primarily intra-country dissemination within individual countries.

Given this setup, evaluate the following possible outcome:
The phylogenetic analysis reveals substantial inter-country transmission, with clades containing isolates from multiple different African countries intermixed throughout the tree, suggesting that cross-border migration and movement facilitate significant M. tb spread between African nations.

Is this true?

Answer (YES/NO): NO